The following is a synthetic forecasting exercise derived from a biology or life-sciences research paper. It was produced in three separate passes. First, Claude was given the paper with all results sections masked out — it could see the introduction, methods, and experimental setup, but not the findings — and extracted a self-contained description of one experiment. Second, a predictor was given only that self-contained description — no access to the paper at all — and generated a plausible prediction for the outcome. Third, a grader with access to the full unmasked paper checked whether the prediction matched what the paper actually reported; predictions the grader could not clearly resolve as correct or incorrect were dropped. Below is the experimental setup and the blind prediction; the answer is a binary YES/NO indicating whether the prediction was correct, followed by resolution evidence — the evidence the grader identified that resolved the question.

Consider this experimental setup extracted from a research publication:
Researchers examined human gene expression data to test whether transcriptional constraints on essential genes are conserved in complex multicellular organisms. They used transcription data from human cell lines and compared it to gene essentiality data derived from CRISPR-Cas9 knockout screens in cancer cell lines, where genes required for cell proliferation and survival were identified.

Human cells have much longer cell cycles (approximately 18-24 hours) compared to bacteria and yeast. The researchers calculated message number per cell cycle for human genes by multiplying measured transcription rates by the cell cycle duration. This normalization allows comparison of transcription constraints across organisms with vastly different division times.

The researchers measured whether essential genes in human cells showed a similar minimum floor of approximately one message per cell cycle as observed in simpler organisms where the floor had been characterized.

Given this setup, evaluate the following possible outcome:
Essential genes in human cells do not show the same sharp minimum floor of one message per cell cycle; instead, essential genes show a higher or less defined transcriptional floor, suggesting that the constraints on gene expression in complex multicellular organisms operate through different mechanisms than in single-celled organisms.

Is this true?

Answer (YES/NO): NO